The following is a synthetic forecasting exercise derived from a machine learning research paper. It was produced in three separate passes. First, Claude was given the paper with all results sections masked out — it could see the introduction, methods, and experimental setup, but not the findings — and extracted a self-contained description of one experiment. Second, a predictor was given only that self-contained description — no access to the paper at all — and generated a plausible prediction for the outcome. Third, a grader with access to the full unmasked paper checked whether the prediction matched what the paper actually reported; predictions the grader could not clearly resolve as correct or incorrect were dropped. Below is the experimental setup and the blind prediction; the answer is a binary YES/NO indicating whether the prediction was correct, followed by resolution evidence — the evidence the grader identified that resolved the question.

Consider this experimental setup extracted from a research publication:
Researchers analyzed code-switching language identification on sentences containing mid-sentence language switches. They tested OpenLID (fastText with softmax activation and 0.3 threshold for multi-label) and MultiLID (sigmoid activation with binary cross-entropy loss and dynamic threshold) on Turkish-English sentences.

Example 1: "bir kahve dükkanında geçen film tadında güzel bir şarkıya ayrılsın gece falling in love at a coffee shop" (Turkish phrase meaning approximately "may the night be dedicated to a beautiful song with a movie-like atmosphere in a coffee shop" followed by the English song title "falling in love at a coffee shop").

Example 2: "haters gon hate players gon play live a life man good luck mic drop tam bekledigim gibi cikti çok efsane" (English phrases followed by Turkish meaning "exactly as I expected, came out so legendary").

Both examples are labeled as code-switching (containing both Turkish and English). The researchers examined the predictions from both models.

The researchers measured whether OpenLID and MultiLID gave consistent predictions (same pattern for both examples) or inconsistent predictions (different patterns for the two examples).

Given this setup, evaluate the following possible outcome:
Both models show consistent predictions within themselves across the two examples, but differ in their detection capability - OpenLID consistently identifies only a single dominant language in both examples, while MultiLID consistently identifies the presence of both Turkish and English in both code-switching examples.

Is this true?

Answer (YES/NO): NO